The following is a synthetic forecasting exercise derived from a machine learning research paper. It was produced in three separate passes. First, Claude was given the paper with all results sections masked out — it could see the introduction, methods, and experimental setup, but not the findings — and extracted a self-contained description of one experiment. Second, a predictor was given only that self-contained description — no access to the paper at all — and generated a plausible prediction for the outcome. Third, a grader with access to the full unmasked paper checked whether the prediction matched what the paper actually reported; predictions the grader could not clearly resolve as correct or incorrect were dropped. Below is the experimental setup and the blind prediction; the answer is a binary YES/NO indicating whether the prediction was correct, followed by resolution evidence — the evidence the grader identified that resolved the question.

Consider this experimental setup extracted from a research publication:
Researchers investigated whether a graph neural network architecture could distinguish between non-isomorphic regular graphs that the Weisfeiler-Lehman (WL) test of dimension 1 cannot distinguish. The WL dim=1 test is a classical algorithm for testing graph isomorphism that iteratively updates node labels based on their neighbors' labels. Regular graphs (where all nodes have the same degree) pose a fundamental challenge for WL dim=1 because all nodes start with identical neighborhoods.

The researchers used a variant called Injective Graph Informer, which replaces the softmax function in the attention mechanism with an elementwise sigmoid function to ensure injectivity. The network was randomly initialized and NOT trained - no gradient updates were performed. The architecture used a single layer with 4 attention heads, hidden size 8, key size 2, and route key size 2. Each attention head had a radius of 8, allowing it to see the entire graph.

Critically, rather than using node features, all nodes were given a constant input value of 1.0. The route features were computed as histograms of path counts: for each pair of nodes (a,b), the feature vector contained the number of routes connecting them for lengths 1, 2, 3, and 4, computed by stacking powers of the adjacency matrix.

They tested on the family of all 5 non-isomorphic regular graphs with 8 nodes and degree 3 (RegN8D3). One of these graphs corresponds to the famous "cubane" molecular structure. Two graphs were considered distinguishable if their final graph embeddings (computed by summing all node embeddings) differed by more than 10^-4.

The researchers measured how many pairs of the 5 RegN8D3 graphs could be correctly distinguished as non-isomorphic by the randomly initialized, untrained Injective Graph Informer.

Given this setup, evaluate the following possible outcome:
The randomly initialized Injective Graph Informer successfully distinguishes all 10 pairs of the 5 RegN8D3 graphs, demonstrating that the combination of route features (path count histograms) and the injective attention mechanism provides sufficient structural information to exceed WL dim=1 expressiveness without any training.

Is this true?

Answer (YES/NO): YES